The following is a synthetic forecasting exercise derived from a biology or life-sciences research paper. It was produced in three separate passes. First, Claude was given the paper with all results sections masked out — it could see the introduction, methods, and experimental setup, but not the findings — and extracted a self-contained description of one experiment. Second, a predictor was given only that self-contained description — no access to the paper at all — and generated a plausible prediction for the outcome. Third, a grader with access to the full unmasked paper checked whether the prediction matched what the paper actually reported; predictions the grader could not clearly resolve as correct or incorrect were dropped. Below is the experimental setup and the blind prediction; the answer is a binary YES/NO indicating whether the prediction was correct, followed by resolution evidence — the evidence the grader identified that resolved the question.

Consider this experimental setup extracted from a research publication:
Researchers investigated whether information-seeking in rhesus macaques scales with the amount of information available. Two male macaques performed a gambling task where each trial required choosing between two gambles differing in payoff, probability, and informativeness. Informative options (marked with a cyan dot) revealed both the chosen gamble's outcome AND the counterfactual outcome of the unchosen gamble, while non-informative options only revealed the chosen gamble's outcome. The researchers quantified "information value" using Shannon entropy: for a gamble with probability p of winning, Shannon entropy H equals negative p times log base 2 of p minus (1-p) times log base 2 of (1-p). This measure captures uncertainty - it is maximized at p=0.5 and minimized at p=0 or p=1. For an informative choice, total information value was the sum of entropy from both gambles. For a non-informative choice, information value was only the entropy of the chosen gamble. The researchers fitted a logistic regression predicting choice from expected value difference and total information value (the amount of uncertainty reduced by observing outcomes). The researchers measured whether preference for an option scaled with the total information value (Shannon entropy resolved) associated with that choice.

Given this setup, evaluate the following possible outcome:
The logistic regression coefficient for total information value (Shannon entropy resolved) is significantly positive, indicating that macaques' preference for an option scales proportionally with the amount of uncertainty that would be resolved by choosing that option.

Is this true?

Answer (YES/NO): YES